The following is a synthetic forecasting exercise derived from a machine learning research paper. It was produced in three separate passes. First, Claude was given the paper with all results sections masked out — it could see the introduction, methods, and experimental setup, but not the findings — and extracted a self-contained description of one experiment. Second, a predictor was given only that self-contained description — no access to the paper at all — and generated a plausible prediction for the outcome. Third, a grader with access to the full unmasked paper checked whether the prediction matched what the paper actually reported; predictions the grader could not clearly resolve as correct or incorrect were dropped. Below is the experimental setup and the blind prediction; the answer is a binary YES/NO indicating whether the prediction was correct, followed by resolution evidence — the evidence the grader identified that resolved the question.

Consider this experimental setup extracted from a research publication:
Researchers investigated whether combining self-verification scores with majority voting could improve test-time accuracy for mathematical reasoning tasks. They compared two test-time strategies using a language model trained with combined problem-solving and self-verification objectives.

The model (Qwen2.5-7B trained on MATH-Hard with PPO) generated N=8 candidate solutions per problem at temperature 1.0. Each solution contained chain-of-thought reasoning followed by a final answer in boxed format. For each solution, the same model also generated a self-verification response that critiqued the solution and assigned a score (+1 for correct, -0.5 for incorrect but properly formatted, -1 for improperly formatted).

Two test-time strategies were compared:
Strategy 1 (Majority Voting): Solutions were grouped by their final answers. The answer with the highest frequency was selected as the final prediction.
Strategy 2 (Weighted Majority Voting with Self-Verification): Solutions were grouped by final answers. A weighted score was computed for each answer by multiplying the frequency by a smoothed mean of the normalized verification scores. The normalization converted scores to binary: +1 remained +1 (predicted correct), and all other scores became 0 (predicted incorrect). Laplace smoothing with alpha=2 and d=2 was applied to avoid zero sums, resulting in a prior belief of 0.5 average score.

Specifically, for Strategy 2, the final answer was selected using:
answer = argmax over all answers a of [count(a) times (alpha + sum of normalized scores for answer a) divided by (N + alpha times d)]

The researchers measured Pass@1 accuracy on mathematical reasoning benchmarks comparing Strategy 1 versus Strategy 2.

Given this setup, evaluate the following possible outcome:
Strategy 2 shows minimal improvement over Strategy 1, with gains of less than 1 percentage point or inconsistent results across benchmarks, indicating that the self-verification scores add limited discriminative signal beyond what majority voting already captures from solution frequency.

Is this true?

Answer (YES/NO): NO